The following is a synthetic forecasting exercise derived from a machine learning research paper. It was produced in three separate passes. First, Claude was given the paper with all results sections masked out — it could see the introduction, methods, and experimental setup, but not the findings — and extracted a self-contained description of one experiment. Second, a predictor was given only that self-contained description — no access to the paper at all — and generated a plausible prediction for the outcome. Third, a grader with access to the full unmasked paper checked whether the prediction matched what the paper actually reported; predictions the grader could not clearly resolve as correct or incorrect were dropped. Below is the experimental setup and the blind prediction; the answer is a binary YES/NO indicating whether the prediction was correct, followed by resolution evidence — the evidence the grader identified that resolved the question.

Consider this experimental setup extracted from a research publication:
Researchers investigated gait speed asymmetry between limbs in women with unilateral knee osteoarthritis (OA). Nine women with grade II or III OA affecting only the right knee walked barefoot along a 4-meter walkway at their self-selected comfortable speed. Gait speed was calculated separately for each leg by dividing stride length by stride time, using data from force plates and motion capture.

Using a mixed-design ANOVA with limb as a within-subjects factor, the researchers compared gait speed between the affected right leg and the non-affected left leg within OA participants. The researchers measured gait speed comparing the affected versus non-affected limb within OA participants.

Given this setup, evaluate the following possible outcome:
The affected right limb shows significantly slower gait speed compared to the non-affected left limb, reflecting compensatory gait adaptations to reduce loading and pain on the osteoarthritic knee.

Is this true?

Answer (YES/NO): NO